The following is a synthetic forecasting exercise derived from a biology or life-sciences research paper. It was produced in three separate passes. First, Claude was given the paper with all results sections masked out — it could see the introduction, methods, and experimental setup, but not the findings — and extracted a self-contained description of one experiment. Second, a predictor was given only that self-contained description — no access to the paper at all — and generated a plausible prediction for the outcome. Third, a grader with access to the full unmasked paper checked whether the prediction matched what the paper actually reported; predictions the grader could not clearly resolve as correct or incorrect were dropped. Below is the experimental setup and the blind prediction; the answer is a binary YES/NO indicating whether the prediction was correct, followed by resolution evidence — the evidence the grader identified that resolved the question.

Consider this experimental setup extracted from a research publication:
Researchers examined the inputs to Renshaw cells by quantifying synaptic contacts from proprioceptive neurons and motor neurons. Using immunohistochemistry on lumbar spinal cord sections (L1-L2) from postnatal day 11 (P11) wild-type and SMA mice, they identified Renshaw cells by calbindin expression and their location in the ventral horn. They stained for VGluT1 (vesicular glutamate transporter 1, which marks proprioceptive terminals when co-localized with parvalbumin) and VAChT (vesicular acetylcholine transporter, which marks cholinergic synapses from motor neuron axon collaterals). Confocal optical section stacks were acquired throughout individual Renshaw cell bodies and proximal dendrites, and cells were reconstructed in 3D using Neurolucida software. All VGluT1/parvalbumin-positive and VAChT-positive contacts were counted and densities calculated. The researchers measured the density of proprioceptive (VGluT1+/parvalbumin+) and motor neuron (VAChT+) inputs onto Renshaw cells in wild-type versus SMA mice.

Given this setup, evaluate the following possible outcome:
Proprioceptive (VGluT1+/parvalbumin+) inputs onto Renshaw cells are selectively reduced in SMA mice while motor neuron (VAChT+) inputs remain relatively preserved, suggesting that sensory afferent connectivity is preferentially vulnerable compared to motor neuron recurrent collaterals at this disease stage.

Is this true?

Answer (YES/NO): YES